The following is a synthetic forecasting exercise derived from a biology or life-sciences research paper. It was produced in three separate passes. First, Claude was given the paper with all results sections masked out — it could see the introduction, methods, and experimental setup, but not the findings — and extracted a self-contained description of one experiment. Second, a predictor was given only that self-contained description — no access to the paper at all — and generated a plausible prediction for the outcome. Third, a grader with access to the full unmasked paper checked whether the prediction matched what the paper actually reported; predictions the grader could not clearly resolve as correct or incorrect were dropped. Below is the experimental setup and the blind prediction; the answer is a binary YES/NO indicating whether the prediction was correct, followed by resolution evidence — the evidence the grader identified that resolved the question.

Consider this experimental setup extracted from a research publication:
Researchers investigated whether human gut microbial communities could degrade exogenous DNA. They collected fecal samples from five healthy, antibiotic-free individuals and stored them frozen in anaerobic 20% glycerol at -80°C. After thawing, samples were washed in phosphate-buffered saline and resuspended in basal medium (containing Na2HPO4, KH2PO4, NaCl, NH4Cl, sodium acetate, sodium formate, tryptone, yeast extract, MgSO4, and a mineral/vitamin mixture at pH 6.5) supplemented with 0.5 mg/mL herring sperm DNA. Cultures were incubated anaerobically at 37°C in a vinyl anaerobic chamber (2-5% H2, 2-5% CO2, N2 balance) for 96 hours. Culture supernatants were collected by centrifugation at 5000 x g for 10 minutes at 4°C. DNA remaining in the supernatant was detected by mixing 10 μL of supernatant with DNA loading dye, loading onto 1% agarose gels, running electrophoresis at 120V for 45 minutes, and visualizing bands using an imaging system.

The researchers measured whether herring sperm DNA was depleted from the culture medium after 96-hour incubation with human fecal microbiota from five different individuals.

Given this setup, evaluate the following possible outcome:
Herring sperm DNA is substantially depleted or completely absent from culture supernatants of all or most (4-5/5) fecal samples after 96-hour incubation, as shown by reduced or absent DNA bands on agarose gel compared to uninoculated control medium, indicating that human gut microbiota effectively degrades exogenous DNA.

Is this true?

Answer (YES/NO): YES